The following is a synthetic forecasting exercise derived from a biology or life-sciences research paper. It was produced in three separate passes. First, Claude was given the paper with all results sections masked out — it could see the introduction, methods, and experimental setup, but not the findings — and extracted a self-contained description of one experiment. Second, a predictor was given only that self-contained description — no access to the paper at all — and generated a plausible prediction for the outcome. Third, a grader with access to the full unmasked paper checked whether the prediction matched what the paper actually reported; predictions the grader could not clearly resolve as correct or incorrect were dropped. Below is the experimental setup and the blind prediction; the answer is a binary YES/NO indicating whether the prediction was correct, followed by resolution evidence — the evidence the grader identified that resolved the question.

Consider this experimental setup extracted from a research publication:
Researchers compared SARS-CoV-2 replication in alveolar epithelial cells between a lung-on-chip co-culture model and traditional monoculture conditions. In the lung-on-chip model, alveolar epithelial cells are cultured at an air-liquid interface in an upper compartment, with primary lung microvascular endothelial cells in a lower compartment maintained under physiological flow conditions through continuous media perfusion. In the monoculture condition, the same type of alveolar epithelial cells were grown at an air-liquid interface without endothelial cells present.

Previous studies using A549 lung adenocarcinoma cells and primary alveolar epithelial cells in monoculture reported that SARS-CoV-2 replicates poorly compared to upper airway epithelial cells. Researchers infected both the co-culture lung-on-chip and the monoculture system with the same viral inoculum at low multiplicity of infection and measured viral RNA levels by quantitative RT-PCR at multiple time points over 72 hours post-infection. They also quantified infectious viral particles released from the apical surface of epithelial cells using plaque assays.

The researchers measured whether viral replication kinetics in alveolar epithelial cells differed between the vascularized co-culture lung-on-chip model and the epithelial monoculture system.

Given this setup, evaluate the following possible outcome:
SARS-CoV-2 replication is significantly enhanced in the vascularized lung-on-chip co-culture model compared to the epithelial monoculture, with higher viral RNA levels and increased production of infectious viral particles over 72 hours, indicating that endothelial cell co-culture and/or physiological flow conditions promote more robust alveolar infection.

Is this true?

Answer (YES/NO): NO